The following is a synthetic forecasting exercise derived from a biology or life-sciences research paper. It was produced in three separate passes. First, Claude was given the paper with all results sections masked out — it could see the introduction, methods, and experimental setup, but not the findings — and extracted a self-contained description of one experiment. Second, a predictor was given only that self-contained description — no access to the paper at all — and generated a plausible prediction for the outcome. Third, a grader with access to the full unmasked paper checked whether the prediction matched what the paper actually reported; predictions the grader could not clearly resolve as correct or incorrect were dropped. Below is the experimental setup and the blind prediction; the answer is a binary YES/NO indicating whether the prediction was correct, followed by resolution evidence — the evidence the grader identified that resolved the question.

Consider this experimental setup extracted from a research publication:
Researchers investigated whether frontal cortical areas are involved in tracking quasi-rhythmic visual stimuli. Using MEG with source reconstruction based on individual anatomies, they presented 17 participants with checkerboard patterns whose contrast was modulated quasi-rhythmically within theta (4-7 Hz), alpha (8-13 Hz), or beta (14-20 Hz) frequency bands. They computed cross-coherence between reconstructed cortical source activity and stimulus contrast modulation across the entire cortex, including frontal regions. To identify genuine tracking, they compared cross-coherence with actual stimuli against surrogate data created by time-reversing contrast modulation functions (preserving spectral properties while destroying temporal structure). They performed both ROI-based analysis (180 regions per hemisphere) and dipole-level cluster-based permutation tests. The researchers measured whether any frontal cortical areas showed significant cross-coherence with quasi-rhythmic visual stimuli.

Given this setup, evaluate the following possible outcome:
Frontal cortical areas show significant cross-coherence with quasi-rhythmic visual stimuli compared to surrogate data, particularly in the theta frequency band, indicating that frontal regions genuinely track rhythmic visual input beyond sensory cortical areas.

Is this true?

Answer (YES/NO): NO